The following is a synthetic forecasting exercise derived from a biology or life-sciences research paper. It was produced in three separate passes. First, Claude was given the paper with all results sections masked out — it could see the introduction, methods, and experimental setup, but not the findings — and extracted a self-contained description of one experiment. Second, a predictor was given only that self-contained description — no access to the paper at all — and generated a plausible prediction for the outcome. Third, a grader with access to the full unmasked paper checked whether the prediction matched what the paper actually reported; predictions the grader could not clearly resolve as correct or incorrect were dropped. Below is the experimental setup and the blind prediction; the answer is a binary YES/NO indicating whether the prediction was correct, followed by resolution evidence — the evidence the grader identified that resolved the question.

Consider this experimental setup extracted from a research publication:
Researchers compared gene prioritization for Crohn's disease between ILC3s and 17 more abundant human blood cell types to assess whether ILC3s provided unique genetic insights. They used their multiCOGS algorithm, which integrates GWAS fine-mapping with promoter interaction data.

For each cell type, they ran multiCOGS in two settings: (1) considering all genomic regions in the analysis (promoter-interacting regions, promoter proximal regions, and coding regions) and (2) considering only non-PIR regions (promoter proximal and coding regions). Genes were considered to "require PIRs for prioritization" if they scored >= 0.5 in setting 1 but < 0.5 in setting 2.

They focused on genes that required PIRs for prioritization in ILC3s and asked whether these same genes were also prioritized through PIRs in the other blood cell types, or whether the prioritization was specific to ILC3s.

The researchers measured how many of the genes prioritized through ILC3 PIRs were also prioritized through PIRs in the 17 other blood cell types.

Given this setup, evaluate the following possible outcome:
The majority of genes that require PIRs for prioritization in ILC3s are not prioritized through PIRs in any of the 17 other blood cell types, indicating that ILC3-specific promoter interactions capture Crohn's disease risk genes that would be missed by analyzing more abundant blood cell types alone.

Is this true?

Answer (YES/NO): NO